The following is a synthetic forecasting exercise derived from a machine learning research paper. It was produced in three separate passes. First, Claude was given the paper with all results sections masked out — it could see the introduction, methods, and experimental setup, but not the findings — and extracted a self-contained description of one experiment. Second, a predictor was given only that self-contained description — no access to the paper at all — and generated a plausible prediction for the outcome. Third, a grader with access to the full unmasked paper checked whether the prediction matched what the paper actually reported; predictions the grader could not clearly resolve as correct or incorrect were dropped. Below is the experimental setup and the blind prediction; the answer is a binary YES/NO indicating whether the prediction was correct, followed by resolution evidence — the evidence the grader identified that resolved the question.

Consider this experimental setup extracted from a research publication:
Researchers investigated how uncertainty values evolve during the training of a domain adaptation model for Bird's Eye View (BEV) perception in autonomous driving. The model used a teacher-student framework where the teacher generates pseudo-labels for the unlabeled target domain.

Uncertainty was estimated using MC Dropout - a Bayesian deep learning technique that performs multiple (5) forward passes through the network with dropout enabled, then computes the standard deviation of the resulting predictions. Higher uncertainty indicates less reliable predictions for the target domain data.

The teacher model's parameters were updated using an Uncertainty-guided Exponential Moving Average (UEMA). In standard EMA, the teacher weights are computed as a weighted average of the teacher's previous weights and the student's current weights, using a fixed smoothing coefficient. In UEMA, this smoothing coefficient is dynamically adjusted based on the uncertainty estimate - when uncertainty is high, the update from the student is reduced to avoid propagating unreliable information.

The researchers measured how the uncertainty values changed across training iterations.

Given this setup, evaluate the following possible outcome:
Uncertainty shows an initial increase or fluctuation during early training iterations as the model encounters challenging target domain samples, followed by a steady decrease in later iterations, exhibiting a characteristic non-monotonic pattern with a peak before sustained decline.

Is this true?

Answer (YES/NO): NO